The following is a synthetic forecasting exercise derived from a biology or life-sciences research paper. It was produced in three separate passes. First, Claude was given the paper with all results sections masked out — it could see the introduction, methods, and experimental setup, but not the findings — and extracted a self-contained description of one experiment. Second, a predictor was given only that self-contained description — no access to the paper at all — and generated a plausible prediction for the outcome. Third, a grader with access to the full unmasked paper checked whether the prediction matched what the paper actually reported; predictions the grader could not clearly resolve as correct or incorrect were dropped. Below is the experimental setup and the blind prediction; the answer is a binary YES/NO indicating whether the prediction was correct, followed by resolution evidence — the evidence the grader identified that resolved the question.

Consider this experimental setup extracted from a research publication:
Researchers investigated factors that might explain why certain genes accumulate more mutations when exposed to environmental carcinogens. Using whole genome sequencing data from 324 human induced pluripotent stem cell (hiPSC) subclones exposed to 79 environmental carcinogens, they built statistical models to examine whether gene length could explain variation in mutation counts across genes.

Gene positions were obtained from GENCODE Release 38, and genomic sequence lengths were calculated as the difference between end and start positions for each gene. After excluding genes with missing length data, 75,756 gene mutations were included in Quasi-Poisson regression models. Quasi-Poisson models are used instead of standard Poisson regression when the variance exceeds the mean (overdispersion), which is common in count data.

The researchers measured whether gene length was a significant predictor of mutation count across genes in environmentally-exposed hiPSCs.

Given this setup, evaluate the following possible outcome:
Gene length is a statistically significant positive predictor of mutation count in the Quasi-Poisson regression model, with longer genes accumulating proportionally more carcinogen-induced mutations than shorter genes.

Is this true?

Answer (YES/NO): YES